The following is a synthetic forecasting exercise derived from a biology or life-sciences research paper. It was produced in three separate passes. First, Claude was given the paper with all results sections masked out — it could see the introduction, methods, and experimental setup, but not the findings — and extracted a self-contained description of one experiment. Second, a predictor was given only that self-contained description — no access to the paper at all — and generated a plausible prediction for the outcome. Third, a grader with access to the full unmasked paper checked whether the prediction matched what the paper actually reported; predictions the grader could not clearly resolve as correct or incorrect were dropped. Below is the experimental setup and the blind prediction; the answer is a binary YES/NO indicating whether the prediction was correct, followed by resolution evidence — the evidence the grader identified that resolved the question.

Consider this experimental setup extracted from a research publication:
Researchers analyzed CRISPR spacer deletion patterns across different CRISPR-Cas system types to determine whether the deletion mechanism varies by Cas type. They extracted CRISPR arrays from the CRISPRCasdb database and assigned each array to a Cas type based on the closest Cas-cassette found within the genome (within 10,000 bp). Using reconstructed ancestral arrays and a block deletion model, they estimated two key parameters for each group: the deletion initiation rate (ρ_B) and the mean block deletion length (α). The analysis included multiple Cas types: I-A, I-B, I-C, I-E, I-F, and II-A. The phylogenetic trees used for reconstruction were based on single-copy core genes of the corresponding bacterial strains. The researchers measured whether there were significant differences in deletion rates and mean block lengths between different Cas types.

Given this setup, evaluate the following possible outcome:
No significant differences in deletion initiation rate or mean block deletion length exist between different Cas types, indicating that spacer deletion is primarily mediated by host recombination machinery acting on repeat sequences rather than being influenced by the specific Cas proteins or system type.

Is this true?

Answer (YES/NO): YES